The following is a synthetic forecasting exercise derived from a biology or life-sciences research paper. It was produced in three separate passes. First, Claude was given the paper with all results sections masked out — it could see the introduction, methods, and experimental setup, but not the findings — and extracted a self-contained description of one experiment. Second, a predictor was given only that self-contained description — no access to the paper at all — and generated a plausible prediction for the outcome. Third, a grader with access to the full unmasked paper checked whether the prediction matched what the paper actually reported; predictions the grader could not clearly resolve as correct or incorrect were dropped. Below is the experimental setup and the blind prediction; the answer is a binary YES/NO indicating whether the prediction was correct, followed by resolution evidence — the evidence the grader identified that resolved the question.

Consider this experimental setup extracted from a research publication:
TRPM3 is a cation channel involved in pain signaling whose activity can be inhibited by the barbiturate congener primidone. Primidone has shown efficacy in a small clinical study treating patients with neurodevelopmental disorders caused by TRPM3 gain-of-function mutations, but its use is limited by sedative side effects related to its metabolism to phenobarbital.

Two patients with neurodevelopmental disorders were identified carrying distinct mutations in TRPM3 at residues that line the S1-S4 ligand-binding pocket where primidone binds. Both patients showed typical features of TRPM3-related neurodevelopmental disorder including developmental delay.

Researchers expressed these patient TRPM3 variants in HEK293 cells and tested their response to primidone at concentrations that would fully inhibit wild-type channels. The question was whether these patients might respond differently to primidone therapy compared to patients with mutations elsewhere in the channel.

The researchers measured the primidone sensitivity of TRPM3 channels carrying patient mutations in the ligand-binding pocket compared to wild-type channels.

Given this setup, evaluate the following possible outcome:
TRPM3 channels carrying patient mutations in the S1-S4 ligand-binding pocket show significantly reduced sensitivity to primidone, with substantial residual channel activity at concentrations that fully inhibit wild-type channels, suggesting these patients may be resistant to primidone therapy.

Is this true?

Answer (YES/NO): YES